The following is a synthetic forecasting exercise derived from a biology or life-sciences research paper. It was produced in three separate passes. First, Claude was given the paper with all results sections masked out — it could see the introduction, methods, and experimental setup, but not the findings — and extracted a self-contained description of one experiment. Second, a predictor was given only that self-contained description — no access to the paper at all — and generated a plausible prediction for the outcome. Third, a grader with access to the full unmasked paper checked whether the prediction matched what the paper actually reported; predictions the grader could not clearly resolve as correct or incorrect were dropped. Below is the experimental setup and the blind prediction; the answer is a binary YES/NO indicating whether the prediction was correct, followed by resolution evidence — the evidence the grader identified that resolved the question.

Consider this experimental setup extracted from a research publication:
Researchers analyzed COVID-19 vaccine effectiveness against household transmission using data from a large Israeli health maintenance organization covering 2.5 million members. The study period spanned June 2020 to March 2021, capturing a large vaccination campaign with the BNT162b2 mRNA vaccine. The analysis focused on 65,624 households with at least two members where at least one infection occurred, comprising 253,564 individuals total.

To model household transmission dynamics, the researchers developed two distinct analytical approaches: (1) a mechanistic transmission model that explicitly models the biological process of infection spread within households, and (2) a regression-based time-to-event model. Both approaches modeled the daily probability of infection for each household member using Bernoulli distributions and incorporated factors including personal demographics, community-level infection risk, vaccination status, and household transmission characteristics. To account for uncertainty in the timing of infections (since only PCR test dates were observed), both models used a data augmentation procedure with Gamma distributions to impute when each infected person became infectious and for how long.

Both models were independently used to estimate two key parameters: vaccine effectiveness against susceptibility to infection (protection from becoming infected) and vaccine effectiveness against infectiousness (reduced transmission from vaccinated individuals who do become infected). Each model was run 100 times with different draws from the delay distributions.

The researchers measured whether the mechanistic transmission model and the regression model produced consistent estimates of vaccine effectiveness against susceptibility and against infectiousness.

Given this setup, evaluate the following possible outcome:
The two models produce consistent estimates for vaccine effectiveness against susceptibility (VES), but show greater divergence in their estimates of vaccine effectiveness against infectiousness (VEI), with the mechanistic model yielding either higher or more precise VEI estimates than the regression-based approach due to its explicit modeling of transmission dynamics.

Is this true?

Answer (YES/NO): NO